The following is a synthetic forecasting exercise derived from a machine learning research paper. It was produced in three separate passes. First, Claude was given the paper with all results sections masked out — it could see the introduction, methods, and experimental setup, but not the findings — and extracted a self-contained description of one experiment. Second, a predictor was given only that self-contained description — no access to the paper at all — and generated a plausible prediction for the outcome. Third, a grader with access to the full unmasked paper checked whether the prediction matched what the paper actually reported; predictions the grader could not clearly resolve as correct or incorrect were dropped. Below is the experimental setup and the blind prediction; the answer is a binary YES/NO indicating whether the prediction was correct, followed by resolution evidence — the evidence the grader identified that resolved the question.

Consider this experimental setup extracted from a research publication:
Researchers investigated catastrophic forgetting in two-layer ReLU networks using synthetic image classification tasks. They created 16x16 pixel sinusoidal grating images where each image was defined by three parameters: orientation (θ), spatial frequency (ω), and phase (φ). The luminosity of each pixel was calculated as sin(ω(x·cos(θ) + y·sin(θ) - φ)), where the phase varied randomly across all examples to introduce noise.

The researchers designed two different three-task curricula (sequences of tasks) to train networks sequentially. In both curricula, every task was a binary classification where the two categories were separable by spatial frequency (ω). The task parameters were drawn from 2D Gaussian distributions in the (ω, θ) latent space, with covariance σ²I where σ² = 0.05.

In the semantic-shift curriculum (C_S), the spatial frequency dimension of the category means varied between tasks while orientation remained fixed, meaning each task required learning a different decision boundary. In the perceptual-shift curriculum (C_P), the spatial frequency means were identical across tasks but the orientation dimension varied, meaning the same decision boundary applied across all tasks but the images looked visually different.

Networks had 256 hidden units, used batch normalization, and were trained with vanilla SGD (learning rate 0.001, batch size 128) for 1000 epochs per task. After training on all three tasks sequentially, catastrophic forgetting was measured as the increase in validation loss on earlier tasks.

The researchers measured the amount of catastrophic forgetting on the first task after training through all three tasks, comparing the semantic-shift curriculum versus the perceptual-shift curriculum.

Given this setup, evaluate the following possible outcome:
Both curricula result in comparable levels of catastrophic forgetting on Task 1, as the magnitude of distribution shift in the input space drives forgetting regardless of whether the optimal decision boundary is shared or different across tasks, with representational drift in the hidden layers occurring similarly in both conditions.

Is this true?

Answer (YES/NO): NO